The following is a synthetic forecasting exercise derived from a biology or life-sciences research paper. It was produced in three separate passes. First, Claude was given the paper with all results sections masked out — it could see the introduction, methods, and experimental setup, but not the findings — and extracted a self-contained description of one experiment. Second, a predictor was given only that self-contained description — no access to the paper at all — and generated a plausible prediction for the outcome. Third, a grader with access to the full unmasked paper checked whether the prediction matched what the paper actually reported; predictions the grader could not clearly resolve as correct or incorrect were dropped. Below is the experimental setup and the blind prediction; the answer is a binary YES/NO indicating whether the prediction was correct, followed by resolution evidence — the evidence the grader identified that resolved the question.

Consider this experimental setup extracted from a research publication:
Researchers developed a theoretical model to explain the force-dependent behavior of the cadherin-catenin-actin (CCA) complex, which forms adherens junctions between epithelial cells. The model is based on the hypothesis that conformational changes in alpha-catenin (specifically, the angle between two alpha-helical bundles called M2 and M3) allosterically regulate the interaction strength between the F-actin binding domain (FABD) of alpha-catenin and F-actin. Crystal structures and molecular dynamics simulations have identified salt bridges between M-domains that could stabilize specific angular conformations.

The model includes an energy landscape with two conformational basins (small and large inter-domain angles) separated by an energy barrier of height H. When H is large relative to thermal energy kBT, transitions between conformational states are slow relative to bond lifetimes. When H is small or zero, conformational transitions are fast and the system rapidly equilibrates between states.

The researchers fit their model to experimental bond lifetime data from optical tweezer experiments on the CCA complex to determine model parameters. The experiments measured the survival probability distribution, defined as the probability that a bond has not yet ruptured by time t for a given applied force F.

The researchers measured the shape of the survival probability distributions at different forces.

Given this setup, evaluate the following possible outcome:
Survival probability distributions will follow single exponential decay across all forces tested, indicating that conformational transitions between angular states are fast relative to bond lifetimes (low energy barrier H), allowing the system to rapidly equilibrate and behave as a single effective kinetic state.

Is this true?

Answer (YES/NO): NO